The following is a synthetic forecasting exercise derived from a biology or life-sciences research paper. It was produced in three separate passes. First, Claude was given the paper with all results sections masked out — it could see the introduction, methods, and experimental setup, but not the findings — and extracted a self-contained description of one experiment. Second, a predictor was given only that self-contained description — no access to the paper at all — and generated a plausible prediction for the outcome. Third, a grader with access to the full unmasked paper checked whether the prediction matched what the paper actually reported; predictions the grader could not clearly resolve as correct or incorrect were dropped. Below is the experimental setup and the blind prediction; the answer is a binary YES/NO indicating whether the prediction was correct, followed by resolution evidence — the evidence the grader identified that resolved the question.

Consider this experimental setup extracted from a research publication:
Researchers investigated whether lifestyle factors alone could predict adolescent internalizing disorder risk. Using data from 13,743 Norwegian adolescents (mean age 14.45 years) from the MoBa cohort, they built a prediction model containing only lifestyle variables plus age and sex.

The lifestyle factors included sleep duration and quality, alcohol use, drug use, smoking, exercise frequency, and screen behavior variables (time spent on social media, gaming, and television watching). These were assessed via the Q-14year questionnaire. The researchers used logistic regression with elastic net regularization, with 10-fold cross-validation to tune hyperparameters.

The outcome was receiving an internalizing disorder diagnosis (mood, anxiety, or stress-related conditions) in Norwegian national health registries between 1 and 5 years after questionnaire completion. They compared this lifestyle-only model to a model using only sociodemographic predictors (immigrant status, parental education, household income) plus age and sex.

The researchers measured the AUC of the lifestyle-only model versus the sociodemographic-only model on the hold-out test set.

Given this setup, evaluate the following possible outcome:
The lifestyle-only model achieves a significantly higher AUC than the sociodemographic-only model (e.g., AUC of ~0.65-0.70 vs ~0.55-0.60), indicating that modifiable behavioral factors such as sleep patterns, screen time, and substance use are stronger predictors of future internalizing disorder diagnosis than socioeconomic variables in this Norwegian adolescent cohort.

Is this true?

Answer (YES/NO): NO